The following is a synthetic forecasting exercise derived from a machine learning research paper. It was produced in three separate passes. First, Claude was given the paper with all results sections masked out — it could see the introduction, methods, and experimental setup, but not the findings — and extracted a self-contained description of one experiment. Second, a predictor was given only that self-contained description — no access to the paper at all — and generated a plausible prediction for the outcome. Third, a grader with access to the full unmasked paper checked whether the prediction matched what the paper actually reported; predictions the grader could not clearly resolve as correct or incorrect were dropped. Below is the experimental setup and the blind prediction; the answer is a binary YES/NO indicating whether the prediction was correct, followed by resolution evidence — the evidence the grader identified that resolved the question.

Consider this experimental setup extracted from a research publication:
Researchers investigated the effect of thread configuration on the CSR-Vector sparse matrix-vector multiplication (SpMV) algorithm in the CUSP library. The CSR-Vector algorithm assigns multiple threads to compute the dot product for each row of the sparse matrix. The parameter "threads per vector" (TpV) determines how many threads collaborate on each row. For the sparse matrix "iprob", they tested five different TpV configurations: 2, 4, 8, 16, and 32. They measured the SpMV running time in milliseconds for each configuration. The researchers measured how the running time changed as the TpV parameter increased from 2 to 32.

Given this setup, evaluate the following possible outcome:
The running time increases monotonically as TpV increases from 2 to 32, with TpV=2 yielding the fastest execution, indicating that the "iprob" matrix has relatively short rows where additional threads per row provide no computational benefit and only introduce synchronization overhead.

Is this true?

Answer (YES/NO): NO